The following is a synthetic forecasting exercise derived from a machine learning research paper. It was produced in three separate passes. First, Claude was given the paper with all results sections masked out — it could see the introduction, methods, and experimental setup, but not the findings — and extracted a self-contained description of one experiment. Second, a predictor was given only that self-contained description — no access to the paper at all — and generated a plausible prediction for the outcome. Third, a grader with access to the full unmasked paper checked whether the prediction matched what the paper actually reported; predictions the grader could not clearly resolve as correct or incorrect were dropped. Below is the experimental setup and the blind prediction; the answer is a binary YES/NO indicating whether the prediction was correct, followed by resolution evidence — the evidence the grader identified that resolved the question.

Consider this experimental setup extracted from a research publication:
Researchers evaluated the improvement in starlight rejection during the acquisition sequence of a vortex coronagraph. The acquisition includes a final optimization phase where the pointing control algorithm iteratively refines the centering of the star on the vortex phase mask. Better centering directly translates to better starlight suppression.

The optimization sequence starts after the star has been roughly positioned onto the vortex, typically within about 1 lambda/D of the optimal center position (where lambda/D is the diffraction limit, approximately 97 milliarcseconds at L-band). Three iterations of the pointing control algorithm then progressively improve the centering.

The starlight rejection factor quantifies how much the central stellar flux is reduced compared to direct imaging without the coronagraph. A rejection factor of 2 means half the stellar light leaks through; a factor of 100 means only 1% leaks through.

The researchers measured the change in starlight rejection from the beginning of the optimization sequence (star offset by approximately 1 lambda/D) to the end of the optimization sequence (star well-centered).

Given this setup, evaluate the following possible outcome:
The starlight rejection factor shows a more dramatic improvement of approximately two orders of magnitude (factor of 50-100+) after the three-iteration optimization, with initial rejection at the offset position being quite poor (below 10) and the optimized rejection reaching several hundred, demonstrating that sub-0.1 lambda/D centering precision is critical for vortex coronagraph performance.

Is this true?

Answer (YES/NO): NO